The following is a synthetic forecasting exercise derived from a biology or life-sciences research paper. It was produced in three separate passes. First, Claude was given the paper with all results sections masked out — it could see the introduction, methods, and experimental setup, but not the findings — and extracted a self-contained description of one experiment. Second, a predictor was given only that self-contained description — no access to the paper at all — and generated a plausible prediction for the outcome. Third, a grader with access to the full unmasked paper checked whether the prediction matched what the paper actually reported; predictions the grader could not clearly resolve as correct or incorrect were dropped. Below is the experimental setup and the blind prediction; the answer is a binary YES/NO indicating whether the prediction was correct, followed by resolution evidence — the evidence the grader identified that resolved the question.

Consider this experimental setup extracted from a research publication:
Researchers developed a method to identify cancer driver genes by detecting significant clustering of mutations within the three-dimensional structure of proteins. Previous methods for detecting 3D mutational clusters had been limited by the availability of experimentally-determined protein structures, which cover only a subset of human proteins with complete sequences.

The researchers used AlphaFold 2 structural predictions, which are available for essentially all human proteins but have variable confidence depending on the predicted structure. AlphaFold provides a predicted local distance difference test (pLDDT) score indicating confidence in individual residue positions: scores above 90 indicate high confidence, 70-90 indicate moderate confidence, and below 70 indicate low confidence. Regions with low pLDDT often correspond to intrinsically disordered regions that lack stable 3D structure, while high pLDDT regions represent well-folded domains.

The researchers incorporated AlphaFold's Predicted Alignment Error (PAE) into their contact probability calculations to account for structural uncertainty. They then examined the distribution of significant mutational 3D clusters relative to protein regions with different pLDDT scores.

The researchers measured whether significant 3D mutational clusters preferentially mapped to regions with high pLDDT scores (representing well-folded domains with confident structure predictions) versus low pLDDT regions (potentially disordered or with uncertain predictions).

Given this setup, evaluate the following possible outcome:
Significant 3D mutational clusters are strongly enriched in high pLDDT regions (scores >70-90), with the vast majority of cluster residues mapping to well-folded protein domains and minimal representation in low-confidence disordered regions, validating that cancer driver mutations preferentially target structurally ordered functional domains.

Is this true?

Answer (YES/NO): YES